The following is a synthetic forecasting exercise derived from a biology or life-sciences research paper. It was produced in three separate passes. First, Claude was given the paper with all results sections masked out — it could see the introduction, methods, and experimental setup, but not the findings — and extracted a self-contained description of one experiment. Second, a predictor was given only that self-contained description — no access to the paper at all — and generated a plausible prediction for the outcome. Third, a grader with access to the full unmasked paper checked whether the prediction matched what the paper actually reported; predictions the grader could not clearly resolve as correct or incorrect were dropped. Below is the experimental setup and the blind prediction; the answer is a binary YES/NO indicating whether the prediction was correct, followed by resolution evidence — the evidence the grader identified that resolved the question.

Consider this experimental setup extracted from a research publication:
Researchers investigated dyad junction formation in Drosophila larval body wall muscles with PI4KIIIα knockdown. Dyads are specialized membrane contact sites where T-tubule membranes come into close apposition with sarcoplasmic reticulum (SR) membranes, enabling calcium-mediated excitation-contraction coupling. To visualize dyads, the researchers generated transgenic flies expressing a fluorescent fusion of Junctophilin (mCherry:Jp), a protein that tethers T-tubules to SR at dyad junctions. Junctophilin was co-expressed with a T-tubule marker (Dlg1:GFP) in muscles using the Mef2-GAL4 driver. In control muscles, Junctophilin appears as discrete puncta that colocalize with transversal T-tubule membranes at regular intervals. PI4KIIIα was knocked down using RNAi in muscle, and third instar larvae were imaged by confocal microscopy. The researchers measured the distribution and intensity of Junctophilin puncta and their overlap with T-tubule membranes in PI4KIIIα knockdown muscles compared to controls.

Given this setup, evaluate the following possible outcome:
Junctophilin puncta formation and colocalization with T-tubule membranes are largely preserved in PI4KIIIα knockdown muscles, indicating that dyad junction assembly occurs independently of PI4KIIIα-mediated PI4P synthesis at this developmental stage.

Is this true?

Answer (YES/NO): NO